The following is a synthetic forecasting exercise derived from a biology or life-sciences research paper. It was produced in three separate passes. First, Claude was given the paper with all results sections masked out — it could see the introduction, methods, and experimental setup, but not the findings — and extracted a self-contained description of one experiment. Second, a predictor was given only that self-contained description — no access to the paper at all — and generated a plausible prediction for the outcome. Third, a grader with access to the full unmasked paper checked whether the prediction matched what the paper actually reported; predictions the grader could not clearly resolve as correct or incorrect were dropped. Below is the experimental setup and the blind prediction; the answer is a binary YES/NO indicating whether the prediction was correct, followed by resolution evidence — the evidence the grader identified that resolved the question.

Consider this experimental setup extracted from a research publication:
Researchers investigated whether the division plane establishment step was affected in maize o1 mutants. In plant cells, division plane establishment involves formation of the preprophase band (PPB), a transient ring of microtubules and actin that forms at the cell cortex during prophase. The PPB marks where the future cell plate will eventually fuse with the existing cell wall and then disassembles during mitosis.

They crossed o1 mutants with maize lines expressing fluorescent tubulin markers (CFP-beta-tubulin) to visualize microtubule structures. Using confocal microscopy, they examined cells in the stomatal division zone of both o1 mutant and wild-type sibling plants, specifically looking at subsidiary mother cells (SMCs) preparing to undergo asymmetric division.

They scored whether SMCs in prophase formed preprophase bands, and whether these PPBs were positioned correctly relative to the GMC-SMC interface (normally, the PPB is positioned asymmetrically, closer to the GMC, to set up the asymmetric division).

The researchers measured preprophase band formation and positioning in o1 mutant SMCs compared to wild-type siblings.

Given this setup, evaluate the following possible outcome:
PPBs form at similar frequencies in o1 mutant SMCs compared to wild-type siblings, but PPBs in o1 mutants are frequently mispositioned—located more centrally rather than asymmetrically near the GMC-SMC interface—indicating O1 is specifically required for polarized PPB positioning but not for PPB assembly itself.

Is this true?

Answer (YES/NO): NO